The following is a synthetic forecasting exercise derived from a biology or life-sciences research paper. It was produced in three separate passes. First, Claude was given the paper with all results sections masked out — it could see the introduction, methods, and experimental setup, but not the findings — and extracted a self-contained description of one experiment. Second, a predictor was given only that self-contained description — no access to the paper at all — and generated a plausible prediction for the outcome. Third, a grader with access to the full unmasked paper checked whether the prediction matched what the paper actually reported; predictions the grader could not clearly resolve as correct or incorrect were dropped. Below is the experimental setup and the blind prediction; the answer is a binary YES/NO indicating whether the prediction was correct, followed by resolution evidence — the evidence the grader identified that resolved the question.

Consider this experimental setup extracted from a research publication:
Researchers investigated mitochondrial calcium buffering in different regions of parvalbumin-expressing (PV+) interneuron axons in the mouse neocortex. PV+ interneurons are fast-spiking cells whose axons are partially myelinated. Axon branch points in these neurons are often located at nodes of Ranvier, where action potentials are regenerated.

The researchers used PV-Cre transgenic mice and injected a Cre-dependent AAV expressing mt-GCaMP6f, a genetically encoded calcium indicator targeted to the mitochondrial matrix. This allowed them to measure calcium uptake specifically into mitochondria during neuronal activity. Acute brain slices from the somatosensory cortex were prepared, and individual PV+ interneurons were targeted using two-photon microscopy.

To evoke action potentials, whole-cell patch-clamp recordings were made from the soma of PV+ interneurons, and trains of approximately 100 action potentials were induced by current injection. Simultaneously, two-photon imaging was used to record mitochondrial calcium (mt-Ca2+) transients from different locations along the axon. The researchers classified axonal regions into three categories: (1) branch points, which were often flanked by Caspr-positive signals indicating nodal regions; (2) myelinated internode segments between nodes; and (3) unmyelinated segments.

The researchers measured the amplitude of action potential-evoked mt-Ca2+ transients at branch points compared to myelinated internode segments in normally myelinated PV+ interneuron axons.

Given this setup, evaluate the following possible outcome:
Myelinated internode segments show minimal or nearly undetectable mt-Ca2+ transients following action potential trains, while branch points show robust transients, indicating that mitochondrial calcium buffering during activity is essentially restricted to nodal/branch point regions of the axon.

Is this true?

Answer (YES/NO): YES